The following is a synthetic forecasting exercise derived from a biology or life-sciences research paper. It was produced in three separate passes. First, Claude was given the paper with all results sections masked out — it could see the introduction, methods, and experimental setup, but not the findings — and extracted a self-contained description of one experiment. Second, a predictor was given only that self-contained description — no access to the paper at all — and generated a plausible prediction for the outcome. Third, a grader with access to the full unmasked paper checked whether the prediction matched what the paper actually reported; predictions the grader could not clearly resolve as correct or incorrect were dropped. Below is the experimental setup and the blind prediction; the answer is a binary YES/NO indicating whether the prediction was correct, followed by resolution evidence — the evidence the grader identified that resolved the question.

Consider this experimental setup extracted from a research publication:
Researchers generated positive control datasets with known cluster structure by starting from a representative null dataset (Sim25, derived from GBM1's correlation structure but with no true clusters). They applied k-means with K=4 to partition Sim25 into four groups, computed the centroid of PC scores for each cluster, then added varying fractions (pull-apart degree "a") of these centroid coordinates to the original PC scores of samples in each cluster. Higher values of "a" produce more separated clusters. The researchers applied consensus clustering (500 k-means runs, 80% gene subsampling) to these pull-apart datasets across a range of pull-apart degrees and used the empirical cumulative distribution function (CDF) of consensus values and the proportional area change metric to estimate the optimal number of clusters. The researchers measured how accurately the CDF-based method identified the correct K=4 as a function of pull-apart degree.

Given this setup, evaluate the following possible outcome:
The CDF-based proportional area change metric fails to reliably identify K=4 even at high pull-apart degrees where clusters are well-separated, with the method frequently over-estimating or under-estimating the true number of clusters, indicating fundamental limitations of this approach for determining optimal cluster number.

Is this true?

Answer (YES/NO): NO